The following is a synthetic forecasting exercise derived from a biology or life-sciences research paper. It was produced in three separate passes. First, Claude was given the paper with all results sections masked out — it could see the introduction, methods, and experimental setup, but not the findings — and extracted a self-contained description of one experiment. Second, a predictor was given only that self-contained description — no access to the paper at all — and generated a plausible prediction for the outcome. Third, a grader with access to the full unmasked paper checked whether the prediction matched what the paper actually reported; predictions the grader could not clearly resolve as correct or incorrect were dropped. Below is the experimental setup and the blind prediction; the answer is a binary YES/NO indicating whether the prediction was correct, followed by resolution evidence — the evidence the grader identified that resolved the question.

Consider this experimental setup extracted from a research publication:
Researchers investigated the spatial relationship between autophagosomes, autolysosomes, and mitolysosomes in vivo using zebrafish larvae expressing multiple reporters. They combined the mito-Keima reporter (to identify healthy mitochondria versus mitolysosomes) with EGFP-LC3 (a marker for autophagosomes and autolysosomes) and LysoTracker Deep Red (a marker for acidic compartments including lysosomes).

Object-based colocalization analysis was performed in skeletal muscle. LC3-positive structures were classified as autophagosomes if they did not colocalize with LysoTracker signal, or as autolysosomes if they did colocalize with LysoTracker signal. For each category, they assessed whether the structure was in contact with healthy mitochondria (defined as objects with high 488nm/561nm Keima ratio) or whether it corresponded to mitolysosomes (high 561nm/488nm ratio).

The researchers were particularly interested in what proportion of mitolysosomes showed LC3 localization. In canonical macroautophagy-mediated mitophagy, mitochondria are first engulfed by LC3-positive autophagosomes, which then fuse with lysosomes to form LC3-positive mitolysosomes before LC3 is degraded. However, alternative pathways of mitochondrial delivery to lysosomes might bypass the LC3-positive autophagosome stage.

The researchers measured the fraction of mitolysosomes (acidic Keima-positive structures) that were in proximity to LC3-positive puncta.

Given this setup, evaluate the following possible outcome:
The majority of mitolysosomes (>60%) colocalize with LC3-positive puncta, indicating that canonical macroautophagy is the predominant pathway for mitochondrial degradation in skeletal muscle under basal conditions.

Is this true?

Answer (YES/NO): NO